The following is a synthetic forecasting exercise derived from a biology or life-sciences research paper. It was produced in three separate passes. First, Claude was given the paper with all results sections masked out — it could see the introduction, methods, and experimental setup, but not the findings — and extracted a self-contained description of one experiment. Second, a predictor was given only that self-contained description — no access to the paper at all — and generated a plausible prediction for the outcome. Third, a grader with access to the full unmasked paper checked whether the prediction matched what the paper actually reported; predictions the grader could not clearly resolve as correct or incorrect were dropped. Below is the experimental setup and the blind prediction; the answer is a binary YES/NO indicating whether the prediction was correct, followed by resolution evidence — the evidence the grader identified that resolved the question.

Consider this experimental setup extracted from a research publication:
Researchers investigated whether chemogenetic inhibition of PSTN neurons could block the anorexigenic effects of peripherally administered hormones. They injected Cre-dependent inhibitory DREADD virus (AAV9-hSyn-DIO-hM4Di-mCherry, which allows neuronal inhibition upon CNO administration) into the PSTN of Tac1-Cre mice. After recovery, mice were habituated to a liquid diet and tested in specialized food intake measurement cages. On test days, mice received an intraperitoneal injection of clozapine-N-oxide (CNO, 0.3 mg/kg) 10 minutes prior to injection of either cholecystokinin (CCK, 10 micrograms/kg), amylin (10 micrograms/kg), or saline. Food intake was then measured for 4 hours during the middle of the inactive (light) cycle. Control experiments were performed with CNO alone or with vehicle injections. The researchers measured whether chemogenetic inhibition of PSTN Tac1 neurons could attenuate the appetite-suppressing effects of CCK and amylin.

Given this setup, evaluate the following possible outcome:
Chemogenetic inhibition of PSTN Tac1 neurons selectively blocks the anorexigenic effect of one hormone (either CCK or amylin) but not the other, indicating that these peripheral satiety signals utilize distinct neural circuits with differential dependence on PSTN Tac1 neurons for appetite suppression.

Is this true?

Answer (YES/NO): NO